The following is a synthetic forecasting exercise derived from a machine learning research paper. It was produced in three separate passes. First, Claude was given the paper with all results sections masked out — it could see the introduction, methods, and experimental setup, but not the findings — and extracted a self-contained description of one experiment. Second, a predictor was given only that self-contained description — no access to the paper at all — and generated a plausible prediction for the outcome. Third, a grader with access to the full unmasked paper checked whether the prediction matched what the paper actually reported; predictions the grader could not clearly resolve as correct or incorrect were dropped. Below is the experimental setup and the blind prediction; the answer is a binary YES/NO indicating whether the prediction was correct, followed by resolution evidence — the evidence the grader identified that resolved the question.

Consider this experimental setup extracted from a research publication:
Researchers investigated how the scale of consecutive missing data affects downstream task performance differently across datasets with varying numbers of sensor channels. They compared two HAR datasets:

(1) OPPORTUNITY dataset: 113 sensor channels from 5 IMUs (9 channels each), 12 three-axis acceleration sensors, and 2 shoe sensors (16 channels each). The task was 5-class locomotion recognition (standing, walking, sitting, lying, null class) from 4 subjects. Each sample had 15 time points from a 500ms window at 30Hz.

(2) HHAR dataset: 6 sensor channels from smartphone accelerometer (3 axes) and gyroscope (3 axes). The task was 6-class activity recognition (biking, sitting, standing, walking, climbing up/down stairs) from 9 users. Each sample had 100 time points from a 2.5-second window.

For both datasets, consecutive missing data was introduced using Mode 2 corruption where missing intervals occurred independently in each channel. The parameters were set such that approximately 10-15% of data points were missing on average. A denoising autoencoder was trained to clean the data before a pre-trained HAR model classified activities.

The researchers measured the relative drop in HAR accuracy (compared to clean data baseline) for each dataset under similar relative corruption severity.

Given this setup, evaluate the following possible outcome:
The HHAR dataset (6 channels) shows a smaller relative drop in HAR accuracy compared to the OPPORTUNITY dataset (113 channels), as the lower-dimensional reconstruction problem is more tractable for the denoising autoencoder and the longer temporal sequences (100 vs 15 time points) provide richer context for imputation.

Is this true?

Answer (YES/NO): NO